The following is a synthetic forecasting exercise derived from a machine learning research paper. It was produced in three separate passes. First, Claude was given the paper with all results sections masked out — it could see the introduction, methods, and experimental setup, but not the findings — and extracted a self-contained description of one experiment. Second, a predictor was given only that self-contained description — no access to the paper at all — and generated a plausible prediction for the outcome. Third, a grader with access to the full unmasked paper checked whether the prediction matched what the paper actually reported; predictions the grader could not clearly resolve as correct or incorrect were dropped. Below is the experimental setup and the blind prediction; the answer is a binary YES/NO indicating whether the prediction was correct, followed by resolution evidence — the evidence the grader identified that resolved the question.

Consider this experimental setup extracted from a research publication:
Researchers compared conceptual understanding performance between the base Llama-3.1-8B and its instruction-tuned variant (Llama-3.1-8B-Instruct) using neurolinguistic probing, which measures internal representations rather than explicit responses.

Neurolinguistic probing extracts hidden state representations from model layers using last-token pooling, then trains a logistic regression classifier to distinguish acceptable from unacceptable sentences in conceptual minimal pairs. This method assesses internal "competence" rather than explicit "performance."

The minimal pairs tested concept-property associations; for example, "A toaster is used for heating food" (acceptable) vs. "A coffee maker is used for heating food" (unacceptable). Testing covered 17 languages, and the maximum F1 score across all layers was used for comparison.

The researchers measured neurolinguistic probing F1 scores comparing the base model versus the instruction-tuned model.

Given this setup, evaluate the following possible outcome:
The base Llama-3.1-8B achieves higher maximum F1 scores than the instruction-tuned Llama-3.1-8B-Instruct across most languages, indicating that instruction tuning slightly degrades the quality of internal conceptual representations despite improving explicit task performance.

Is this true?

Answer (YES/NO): NO